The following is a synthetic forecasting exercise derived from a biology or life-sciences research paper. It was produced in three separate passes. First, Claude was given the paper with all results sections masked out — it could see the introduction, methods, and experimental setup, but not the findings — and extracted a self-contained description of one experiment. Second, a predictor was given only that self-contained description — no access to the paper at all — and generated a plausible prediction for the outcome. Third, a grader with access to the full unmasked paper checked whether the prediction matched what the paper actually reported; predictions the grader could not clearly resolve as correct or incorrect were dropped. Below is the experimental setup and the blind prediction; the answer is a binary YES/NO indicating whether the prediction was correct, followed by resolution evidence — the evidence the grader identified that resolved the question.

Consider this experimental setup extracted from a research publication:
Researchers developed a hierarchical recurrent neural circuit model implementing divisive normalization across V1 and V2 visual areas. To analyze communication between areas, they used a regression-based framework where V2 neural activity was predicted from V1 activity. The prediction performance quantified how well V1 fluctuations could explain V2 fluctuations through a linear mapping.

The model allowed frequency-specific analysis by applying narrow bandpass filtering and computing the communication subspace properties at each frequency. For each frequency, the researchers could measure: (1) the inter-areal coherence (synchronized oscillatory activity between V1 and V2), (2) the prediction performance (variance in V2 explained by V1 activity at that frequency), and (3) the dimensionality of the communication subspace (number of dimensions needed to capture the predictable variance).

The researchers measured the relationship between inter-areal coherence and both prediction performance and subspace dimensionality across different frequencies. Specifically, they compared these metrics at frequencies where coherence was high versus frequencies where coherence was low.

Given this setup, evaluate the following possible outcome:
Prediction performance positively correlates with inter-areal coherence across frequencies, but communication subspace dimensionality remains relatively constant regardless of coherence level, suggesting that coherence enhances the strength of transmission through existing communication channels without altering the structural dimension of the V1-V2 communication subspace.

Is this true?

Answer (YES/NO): NO